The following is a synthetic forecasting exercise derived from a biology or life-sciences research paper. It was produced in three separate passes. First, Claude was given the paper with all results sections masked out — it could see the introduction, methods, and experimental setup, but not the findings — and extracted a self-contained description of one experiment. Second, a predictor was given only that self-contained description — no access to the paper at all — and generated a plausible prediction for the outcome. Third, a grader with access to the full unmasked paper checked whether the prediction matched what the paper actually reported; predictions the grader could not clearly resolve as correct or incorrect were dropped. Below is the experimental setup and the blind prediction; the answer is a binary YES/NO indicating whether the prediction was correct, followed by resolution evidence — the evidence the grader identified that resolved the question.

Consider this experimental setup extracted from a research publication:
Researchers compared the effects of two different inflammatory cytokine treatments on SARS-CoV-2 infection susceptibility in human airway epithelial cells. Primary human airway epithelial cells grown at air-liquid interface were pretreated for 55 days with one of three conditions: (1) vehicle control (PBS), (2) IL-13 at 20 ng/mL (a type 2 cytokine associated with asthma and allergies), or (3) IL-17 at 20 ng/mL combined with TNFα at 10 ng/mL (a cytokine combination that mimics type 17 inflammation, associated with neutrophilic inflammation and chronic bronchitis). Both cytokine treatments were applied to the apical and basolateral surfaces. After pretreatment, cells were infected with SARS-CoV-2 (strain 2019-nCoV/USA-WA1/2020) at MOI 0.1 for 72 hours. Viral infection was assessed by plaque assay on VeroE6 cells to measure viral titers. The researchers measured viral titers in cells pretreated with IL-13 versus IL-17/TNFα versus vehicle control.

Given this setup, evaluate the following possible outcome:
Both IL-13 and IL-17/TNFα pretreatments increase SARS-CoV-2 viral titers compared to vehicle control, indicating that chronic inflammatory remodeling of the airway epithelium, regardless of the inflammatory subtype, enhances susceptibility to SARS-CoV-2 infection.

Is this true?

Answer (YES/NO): NO